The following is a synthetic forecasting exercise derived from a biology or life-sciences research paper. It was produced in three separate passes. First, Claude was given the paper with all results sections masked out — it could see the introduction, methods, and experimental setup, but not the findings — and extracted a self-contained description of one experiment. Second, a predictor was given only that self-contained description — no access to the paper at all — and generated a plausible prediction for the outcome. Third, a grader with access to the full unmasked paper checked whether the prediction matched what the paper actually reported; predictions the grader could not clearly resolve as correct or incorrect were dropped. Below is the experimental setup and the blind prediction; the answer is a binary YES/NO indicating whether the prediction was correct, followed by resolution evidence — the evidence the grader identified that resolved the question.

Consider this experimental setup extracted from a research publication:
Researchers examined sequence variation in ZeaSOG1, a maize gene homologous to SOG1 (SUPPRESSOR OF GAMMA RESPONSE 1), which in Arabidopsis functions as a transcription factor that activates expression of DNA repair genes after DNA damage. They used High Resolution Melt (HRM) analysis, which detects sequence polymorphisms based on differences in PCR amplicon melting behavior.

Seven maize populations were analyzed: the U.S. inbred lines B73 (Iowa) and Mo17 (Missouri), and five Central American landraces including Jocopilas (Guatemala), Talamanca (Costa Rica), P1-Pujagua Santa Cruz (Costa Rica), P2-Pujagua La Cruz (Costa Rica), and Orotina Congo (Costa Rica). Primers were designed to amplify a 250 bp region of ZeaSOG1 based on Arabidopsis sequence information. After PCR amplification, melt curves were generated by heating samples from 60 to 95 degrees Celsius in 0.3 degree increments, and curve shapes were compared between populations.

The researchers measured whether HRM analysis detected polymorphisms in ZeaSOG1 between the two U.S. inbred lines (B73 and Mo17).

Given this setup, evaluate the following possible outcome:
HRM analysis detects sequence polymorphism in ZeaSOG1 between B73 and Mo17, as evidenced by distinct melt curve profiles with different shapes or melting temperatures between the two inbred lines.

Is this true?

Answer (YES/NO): NO